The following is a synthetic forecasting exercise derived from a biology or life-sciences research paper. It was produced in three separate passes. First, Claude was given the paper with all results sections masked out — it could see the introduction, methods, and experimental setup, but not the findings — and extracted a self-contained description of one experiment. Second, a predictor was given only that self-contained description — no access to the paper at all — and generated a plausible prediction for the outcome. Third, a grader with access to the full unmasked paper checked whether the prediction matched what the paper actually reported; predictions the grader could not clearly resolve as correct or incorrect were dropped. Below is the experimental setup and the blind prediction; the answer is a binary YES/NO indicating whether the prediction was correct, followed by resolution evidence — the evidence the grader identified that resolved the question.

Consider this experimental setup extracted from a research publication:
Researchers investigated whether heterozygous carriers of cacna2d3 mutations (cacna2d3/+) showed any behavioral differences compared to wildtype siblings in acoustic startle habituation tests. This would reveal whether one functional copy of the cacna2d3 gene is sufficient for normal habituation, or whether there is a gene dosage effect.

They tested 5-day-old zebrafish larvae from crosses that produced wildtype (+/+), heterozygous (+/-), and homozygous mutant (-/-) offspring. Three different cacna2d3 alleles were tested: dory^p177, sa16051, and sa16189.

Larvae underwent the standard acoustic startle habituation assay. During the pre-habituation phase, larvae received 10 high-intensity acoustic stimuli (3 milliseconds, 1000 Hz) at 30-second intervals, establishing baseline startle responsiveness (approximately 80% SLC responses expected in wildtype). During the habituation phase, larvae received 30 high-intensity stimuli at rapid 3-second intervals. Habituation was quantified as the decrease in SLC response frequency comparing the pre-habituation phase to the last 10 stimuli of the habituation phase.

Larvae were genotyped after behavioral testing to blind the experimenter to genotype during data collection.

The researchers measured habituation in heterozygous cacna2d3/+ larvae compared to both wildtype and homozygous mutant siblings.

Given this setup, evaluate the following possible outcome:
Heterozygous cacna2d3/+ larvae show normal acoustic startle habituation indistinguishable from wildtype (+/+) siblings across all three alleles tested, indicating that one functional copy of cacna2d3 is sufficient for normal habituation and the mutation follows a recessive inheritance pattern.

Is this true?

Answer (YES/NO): YES